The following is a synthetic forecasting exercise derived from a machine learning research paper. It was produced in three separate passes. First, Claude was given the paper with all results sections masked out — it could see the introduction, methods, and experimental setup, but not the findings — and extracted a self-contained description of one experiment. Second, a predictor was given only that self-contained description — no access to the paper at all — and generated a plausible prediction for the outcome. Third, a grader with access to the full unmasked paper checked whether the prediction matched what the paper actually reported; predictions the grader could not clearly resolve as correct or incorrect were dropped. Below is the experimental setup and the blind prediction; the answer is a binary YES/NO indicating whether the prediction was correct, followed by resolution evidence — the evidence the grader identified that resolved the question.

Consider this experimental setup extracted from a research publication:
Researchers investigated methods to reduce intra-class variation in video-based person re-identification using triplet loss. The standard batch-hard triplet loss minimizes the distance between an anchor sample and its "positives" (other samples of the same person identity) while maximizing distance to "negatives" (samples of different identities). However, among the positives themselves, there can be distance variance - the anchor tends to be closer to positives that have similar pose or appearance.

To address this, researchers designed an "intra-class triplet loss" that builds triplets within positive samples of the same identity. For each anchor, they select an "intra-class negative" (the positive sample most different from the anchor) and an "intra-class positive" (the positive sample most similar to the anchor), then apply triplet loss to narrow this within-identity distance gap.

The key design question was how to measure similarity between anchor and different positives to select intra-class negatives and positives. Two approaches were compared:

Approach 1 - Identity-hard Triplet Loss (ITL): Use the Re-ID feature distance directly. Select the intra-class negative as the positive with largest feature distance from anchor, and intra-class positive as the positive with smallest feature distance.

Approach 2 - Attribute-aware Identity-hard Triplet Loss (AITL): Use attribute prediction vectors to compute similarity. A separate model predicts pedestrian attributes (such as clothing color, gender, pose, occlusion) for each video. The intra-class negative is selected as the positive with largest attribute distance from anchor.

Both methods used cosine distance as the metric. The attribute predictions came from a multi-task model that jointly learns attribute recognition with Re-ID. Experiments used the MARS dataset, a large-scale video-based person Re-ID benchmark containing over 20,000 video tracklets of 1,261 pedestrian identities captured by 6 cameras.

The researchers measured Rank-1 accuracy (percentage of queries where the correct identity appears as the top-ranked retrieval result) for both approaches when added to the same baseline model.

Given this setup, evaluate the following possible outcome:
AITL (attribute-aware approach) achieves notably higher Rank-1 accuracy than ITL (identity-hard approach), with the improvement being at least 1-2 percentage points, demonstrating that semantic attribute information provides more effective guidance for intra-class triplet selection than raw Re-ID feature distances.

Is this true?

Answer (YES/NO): NO